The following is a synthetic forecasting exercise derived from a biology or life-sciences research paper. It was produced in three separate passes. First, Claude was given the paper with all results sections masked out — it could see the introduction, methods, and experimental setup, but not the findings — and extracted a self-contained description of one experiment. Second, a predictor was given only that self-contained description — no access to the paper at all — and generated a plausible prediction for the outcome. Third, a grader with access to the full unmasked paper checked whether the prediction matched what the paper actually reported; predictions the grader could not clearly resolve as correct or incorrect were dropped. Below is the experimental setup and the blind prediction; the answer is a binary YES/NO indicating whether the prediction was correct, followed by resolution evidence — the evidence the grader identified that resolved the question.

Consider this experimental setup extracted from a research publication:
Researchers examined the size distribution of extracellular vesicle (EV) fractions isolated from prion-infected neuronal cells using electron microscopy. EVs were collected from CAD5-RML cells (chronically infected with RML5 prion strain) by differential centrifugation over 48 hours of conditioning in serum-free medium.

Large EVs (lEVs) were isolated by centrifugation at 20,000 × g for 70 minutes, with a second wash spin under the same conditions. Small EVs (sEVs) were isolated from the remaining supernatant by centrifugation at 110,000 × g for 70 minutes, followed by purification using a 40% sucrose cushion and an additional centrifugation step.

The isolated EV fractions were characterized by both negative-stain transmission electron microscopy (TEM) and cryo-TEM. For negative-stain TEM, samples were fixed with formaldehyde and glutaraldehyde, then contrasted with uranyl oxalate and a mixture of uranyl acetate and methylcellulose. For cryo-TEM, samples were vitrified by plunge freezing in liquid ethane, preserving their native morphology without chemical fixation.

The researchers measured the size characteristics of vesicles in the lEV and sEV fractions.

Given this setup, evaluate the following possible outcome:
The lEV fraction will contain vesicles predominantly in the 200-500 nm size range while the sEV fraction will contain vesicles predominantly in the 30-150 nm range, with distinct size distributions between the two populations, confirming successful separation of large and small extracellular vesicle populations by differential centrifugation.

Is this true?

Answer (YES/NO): NO